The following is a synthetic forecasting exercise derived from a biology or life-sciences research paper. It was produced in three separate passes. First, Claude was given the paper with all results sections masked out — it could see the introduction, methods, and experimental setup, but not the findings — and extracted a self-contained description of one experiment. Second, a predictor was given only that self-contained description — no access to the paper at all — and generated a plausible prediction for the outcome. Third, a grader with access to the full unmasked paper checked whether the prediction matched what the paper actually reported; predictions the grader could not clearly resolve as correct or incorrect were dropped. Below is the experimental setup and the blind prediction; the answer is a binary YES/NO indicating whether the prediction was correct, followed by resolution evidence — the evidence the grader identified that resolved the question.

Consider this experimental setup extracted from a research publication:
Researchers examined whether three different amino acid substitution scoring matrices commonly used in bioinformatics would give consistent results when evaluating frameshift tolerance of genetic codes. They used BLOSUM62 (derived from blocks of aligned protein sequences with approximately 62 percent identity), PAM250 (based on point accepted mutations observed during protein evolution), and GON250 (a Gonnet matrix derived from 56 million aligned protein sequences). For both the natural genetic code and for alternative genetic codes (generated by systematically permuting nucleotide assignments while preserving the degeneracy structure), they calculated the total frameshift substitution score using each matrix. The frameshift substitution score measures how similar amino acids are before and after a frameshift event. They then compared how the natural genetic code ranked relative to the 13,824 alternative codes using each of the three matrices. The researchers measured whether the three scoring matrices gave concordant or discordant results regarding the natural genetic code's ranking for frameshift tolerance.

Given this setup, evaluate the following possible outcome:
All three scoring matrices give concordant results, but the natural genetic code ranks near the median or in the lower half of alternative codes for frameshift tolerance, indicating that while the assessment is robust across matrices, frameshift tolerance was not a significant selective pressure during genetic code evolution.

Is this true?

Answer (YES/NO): NO